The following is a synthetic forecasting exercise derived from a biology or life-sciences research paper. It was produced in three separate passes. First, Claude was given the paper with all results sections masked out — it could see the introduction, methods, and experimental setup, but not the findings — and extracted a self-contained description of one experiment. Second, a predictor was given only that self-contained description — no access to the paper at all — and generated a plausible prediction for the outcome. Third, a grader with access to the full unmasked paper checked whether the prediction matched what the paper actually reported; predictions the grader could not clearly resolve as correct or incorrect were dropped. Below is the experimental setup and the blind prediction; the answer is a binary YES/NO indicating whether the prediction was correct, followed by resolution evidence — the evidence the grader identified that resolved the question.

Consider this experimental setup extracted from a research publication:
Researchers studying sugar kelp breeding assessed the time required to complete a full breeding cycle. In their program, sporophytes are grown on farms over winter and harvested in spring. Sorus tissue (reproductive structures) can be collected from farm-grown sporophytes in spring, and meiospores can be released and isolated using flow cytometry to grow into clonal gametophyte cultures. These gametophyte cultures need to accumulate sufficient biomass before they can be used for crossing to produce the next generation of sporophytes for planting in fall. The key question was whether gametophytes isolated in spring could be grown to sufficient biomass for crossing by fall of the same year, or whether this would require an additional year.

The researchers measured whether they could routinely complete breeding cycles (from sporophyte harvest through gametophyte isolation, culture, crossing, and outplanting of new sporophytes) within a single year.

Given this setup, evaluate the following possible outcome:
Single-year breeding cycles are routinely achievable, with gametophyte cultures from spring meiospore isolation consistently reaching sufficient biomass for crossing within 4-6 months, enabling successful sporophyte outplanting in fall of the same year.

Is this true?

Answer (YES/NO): NO